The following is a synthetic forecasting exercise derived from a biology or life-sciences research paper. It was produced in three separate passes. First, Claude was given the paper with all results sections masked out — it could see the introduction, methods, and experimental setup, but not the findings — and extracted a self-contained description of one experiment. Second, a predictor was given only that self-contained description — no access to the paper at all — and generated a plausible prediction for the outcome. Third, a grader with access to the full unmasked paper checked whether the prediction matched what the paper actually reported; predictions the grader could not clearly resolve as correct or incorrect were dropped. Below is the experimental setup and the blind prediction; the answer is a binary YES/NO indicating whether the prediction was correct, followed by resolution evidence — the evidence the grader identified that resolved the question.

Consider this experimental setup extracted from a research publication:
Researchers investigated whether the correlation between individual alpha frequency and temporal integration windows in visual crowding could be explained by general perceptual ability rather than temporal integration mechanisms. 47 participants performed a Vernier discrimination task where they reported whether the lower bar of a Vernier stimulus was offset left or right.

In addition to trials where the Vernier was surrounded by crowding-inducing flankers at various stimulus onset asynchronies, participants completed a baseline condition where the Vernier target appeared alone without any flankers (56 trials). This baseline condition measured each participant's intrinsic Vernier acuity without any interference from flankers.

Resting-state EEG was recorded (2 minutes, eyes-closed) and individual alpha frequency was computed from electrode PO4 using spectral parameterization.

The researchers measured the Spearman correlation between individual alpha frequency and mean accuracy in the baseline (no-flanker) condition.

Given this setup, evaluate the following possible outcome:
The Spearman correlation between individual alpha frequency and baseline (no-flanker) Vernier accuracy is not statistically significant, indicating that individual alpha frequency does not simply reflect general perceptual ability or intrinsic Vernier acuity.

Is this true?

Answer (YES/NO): YES